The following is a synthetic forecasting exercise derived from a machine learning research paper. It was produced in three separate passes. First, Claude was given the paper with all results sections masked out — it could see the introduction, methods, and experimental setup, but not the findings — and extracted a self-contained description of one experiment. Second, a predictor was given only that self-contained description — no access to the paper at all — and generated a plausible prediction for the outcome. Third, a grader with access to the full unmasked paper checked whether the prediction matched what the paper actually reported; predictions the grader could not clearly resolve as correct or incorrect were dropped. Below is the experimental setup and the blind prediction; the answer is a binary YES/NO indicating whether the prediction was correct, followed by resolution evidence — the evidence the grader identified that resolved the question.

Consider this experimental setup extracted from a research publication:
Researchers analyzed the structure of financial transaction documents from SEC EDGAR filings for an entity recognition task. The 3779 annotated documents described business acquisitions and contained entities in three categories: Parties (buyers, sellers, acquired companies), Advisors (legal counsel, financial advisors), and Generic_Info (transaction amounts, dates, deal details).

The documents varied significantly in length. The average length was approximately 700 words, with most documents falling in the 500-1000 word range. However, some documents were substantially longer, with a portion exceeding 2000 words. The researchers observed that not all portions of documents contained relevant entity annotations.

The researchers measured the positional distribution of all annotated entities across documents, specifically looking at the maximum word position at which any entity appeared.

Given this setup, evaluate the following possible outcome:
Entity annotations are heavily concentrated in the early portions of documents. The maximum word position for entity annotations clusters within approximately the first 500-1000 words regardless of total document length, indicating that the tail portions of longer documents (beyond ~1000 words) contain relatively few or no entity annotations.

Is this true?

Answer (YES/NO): NO